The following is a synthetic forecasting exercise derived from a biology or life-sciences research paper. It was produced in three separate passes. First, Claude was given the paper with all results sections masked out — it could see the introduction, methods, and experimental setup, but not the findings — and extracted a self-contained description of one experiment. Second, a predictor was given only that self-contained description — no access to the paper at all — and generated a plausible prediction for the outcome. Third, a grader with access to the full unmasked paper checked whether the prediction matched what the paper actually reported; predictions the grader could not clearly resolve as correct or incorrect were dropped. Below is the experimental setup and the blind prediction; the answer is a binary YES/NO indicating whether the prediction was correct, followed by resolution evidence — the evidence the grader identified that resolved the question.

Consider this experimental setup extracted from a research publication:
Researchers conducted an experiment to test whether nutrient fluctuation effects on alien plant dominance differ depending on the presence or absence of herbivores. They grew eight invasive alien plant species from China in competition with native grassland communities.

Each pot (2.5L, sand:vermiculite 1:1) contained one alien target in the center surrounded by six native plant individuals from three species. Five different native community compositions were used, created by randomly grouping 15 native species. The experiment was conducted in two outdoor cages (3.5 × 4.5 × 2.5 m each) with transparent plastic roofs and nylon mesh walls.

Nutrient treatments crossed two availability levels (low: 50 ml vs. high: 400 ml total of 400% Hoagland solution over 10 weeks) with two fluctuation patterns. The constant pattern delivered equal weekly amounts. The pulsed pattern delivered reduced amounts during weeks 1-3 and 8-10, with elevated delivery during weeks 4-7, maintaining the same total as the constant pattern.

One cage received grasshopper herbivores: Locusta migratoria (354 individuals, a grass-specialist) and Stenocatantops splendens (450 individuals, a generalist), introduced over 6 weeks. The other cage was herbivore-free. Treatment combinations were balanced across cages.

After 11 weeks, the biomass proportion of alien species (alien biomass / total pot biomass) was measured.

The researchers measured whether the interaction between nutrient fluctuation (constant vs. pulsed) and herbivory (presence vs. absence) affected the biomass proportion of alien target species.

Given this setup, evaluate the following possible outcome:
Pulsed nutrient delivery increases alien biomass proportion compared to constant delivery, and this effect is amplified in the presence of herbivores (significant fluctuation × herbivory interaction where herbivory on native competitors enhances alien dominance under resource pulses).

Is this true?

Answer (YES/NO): NO